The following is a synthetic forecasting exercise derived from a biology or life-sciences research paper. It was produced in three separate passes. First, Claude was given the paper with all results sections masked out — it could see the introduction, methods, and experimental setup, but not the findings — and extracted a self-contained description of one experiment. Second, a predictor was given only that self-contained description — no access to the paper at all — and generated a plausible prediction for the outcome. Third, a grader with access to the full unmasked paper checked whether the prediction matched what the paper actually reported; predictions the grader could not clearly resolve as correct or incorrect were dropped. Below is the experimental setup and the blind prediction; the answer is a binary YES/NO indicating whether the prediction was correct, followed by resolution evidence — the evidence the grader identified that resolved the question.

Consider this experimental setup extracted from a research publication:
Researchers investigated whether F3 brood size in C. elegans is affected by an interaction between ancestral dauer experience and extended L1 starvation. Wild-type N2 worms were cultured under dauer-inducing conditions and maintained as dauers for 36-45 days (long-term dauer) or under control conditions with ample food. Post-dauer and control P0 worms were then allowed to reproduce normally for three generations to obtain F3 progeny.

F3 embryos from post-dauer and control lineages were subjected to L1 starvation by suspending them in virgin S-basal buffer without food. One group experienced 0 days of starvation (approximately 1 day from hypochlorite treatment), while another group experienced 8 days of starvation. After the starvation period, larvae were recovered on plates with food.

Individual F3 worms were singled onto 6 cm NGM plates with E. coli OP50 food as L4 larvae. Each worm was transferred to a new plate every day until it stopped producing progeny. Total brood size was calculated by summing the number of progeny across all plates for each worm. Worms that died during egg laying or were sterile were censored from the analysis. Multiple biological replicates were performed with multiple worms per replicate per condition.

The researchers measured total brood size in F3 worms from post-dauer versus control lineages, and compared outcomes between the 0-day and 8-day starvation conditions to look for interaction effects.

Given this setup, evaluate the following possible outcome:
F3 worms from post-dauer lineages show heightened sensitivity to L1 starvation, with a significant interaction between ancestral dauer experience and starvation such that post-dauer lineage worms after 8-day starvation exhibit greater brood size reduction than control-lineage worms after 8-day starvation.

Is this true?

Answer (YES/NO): NO